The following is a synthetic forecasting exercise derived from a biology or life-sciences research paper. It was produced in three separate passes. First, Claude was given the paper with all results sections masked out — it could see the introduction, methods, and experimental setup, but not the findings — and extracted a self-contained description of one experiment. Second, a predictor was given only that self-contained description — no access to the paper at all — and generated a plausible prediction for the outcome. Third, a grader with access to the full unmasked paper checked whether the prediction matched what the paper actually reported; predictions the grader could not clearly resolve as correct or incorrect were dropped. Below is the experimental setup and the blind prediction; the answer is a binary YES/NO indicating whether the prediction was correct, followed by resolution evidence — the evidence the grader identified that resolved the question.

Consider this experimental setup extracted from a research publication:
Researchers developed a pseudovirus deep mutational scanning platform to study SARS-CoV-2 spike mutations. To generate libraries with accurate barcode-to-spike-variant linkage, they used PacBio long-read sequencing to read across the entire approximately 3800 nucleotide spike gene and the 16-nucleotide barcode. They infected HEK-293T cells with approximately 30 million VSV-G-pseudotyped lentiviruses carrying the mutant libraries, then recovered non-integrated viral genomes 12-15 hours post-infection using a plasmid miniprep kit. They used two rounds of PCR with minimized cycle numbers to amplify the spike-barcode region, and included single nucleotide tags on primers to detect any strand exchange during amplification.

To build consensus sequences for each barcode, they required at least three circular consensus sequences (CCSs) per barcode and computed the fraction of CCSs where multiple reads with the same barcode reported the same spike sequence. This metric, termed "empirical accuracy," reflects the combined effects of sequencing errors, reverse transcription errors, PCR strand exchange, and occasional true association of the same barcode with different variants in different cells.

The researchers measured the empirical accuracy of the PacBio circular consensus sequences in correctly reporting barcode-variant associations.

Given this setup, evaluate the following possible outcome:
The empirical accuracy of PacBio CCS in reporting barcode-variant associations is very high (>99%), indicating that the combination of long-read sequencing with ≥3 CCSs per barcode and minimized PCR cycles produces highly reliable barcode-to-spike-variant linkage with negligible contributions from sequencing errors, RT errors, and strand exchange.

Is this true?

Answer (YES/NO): NO